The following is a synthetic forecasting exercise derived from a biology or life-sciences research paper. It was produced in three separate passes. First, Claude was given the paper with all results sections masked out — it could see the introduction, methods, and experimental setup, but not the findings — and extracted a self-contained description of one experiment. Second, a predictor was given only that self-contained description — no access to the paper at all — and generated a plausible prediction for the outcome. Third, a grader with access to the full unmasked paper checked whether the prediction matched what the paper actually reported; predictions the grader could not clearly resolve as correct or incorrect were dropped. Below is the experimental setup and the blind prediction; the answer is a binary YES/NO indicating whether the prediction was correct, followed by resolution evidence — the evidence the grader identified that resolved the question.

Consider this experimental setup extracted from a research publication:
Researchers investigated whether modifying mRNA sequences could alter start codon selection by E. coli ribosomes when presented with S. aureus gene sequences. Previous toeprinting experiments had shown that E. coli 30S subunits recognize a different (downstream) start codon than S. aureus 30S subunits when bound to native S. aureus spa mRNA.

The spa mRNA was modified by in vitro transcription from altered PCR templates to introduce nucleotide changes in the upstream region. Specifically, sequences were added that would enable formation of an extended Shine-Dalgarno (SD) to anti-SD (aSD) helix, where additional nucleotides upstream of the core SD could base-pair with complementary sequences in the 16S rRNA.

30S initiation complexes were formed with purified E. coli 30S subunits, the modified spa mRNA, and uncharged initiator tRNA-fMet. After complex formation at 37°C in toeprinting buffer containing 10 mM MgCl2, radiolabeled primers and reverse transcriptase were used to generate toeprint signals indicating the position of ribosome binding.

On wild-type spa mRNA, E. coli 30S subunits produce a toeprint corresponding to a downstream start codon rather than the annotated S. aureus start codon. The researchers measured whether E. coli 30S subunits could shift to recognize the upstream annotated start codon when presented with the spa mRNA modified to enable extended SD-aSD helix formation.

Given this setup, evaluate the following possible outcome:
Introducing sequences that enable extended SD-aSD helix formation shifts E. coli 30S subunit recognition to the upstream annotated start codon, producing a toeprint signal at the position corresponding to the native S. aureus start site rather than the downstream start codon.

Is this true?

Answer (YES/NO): NO